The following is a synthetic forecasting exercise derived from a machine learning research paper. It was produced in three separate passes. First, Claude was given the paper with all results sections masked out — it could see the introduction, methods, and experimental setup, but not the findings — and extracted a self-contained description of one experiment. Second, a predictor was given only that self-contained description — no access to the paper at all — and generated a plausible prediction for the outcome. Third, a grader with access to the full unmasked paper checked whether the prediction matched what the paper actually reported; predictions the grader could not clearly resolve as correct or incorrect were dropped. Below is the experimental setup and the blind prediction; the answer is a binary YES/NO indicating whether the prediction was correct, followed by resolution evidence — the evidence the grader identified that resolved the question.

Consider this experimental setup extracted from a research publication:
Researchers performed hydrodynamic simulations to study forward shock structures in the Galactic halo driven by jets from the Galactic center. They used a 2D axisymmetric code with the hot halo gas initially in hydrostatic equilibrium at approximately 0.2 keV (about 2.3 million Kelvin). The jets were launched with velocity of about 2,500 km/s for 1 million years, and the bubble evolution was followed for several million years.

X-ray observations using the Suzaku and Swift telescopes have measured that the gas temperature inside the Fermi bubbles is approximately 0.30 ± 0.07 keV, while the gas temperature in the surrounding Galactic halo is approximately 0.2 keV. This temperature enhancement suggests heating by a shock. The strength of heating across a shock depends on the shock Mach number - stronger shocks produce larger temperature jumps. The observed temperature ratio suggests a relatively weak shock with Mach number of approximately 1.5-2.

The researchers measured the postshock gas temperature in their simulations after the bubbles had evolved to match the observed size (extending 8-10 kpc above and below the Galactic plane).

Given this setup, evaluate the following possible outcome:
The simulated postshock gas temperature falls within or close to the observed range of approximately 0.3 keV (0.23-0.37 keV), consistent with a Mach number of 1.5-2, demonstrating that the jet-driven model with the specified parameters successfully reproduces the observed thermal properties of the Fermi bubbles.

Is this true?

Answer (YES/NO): NO